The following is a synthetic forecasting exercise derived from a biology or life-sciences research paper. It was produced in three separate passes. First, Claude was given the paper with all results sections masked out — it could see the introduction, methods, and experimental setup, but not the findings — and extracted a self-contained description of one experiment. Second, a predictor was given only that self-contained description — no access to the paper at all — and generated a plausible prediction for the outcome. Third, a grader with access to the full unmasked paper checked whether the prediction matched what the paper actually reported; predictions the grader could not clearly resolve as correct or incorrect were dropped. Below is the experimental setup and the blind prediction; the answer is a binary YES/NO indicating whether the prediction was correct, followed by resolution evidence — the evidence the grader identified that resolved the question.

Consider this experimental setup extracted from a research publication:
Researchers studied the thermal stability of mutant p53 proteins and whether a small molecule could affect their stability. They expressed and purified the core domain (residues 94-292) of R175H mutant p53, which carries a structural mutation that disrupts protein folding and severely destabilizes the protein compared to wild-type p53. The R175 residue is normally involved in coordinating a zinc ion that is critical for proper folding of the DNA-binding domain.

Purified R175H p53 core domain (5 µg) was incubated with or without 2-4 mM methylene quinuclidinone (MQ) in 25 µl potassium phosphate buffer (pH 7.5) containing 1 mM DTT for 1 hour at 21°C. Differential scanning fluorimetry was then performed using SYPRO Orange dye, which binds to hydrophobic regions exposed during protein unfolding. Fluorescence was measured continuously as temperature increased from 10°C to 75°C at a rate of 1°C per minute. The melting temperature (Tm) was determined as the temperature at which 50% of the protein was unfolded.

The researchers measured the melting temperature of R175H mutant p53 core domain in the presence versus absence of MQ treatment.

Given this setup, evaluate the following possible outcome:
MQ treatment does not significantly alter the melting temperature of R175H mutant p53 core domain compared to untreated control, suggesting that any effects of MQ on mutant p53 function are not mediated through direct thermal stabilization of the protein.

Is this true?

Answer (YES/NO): NO